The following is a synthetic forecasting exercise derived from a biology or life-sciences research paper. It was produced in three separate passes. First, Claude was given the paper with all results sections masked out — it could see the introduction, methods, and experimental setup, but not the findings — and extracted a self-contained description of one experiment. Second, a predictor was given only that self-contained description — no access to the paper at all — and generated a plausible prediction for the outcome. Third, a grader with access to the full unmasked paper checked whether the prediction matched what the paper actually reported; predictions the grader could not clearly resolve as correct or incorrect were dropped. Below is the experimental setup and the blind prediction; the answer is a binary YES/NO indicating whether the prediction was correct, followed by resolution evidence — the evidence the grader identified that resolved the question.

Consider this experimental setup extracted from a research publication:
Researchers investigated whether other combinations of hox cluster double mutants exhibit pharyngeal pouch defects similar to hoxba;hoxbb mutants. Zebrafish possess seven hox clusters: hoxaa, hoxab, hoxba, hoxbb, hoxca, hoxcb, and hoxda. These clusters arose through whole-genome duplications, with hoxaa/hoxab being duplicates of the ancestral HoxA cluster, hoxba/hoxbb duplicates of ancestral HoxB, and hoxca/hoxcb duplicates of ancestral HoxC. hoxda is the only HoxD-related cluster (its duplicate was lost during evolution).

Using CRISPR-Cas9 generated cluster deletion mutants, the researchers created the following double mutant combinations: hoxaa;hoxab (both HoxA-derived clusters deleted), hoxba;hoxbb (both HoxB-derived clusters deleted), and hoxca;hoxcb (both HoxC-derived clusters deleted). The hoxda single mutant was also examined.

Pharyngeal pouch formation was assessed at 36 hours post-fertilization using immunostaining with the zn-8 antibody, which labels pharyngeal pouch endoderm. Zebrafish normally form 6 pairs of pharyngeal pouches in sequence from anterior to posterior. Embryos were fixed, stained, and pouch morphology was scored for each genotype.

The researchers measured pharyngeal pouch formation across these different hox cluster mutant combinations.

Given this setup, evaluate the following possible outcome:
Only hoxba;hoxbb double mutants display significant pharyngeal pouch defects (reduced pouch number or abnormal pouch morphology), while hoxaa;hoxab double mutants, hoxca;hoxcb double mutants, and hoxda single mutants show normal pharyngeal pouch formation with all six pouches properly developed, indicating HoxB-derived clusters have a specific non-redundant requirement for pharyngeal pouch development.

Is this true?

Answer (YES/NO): YES